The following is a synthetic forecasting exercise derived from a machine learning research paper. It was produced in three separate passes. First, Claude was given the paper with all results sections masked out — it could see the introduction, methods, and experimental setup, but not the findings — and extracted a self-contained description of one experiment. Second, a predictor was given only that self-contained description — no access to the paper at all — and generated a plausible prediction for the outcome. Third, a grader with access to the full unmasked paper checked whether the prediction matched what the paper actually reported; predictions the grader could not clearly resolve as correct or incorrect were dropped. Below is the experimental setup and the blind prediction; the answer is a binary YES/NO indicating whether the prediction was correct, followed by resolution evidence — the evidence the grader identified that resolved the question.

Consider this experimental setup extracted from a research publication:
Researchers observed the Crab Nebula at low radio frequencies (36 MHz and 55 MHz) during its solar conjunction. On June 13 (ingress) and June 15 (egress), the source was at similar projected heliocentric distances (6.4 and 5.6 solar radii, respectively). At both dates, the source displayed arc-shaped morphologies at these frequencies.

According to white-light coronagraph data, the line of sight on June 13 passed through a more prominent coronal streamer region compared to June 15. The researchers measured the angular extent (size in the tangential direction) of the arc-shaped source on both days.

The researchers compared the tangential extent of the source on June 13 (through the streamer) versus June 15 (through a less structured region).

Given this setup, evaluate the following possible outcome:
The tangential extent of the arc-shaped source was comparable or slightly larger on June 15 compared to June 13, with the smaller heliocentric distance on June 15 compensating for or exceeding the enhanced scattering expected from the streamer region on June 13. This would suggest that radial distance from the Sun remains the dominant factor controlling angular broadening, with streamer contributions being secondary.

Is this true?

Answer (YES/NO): NO